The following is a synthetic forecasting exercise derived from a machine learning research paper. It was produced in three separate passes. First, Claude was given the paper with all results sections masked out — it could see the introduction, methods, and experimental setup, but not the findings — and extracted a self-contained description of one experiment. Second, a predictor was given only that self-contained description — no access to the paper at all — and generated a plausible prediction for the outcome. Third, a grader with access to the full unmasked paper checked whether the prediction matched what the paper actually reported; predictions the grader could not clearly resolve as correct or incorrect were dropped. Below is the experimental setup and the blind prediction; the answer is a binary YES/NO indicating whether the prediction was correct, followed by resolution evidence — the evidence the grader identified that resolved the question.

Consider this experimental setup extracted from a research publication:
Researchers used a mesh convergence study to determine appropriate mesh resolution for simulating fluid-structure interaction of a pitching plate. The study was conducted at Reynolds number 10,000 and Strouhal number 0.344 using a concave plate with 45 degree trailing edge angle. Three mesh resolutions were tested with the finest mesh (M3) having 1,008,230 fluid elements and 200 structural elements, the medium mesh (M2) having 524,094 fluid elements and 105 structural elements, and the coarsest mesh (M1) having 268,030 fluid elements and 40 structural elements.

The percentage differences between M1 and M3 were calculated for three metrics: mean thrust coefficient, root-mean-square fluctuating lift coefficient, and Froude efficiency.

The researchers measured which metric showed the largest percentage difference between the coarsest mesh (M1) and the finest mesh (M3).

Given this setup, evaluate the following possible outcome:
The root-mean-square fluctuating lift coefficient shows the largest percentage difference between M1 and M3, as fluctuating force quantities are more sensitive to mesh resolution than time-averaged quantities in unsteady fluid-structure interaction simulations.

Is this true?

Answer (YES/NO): NO